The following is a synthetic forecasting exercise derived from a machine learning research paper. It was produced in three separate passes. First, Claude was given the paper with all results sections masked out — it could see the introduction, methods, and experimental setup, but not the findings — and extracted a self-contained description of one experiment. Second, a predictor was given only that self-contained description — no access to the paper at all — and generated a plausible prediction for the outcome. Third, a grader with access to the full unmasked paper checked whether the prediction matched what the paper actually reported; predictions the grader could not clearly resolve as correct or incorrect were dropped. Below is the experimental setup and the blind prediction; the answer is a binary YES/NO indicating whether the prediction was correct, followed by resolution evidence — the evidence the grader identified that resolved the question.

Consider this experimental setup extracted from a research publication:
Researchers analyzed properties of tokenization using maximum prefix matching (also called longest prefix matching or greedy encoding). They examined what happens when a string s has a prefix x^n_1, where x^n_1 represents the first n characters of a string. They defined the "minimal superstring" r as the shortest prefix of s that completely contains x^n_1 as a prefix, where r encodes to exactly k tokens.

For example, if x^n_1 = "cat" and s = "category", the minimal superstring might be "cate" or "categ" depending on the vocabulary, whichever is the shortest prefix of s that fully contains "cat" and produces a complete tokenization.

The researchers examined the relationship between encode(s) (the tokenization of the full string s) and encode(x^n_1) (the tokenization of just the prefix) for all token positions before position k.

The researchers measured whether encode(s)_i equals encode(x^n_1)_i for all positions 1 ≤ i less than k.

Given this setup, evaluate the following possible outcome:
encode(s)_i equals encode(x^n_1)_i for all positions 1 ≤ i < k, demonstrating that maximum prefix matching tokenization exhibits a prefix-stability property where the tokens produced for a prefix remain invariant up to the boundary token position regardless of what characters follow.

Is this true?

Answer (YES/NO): YES